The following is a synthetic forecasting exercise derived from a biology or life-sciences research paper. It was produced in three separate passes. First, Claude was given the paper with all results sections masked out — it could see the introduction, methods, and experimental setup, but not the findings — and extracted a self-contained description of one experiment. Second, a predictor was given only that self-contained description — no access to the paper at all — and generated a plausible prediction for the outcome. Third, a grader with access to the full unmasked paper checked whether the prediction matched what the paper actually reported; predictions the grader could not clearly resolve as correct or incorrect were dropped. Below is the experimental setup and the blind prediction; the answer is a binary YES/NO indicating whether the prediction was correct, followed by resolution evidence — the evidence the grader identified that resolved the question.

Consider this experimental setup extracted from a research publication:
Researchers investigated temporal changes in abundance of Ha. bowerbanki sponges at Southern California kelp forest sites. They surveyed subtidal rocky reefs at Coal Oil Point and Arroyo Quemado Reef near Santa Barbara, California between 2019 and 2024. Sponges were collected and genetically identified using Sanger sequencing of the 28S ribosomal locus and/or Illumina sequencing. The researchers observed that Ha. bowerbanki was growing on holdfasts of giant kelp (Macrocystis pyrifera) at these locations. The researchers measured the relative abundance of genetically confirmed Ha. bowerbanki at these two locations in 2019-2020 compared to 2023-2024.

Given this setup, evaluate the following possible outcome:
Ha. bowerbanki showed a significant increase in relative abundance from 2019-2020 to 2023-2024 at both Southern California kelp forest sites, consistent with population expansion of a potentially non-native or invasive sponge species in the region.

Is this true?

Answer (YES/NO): NO